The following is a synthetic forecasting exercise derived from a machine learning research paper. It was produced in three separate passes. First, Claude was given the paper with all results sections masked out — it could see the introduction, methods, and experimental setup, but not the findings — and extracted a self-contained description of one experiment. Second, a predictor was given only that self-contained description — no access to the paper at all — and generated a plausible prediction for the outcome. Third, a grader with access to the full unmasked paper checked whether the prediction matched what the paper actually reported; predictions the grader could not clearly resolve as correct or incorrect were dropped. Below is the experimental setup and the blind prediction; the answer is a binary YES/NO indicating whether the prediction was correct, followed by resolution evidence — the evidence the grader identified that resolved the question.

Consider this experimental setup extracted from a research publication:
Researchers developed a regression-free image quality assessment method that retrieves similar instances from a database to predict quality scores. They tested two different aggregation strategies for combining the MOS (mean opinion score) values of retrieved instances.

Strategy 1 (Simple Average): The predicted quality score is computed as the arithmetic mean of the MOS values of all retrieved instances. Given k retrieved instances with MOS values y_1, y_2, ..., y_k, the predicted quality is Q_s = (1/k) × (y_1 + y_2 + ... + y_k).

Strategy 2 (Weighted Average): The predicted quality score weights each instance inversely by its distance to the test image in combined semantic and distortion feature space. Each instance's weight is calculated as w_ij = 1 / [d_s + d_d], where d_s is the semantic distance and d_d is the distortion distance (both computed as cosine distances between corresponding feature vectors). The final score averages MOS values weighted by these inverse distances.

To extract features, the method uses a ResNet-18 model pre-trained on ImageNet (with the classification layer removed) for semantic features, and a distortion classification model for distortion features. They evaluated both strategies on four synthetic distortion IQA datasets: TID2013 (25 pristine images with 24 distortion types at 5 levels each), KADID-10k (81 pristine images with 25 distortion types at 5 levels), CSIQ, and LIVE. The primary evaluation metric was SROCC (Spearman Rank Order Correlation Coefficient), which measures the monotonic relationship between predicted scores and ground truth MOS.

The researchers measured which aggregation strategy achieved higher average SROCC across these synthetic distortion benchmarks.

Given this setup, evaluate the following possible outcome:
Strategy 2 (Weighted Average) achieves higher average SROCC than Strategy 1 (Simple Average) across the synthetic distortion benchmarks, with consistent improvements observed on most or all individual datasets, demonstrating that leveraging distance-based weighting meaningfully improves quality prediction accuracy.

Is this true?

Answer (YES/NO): NO